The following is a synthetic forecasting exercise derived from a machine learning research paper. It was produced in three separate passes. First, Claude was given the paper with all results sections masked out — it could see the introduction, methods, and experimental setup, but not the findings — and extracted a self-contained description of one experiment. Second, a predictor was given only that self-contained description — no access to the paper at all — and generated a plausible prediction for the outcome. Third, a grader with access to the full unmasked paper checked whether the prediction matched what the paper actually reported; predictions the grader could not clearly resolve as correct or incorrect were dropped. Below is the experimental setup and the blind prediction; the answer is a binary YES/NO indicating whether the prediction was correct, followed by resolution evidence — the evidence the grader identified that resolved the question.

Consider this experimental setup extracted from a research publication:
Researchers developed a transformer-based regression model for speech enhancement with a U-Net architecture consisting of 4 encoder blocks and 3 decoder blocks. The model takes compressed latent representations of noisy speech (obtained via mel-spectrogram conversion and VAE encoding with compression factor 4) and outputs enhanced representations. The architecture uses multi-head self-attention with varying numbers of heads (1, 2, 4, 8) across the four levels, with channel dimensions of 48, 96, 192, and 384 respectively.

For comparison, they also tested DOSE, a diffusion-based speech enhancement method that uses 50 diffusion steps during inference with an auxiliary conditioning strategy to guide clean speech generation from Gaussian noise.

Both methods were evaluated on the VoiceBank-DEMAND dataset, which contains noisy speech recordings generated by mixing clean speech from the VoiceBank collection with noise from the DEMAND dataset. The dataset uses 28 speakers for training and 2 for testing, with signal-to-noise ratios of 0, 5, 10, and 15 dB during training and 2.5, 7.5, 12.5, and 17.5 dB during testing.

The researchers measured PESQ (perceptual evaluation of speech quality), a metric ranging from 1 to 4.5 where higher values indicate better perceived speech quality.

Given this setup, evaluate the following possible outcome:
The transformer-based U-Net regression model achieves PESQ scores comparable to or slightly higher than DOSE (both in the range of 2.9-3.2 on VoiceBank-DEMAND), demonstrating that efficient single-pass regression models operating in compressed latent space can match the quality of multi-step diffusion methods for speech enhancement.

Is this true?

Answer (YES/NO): NO